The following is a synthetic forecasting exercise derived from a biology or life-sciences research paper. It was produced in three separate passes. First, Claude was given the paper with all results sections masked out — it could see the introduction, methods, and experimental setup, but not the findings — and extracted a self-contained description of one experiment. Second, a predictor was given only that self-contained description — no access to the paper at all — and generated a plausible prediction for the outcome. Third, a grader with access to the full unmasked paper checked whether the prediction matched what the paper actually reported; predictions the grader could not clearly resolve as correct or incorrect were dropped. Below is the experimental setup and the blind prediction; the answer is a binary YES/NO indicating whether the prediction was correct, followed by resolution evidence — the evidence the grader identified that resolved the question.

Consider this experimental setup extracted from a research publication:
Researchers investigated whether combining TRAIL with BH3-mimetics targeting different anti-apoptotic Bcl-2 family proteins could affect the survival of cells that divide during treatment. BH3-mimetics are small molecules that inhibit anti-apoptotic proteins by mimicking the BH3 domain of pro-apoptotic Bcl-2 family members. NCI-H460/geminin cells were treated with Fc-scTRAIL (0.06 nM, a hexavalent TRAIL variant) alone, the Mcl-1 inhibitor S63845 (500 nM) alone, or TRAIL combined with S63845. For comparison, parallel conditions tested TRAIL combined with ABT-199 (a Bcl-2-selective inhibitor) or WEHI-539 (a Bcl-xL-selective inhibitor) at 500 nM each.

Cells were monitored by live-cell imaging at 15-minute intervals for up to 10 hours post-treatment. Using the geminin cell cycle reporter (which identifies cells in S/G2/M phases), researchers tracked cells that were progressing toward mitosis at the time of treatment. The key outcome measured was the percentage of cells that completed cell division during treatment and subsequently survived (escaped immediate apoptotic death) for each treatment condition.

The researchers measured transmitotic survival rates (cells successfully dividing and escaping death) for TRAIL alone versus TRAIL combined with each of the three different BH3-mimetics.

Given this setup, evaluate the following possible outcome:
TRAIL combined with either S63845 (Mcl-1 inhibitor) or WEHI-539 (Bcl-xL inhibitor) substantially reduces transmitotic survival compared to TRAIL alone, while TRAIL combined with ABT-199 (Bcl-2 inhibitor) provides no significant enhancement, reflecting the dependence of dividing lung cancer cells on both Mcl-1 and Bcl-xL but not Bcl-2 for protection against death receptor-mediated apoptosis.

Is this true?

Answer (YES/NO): NO